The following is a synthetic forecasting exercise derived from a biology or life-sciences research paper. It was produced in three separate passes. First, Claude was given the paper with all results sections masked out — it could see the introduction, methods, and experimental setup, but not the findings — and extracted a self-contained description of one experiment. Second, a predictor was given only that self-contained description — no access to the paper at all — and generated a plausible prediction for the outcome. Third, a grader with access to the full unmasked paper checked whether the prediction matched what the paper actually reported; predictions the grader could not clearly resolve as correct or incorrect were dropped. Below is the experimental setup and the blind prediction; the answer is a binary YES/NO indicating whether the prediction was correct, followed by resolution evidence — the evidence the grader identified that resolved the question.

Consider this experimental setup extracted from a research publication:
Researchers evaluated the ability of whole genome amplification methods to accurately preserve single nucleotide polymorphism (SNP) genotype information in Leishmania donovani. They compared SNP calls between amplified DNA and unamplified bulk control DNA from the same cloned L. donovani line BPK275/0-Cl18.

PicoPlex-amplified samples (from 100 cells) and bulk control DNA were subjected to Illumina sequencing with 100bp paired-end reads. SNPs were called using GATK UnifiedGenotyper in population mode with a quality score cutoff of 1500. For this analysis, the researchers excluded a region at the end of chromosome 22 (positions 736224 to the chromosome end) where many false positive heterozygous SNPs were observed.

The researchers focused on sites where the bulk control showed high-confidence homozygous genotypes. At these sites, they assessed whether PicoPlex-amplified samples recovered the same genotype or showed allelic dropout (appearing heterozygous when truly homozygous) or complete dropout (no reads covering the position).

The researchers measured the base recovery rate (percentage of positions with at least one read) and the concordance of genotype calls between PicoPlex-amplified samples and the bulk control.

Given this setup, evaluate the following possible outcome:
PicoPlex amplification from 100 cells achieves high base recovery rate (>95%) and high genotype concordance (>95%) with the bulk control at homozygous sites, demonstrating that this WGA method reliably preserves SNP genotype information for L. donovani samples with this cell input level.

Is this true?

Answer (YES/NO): NO